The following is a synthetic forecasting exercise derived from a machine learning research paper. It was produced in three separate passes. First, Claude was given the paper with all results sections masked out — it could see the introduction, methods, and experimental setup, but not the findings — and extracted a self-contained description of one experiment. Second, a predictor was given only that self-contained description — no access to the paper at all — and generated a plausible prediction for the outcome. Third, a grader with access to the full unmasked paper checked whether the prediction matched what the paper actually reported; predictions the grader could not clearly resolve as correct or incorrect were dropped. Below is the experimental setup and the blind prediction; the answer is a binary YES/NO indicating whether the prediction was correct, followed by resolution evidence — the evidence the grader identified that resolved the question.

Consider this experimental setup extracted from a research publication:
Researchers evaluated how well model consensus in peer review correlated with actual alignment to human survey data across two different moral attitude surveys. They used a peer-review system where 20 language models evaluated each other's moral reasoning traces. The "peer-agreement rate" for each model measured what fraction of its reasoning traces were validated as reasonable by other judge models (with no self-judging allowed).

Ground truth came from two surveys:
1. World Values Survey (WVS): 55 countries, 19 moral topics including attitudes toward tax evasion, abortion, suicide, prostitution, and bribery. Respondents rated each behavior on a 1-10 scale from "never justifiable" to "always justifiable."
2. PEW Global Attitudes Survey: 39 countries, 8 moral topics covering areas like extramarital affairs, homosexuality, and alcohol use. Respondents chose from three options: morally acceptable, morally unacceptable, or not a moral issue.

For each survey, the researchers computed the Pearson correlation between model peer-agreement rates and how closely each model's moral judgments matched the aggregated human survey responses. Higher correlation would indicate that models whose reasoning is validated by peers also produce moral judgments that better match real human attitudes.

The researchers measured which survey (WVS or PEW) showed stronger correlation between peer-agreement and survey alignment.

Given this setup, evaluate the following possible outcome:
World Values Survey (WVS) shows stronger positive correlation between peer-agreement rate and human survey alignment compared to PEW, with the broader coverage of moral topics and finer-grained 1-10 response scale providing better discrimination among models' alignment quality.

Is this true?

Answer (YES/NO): YES